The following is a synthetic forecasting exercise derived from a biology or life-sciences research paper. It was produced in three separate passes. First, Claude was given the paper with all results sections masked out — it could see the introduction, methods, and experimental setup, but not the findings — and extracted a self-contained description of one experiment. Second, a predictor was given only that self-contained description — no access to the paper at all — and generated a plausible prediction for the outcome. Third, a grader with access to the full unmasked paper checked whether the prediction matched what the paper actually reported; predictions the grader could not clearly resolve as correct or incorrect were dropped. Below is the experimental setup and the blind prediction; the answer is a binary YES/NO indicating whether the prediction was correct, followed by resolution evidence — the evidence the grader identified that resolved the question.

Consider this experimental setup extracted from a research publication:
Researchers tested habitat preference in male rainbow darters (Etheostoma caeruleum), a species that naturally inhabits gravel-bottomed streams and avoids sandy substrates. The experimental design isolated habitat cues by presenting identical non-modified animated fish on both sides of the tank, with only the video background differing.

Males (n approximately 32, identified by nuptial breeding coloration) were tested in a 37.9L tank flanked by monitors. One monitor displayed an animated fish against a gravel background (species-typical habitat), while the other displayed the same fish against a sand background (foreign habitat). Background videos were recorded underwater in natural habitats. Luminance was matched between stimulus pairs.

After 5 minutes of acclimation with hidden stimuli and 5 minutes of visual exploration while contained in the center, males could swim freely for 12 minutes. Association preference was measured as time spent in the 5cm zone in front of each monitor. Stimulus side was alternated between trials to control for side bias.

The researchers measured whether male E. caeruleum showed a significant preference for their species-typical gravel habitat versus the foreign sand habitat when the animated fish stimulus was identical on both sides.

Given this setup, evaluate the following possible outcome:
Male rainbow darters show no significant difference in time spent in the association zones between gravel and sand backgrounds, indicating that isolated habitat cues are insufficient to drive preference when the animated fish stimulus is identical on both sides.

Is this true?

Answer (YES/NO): YES